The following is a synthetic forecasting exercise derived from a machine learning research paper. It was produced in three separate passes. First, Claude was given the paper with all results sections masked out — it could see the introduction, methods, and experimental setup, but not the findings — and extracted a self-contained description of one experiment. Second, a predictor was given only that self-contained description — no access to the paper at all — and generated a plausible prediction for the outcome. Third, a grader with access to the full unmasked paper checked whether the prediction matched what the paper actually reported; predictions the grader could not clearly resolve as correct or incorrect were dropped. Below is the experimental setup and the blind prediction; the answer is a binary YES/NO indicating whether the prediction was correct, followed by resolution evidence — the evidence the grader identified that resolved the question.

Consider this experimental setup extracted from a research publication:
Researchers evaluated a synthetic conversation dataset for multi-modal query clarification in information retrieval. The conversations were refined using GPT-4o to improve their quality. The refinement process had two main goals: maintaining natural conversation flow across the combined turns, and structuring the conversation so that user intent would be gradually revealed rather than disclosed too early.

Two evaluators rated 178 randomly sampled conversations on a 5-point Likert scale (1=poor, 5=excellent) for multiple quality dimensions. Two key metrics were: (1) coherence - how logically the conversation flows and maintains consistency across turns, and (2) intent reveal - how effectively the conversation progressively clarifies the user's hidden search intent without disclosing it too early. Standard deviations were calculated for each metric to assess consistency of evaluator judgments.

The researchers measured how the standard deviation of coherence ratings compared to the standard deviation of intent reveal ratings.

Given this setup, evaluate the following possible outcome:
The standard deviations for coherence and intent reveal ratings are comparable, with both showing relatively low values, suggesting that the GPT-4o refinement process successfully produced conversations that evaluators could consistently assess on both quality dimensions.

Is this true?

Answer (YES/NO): NO